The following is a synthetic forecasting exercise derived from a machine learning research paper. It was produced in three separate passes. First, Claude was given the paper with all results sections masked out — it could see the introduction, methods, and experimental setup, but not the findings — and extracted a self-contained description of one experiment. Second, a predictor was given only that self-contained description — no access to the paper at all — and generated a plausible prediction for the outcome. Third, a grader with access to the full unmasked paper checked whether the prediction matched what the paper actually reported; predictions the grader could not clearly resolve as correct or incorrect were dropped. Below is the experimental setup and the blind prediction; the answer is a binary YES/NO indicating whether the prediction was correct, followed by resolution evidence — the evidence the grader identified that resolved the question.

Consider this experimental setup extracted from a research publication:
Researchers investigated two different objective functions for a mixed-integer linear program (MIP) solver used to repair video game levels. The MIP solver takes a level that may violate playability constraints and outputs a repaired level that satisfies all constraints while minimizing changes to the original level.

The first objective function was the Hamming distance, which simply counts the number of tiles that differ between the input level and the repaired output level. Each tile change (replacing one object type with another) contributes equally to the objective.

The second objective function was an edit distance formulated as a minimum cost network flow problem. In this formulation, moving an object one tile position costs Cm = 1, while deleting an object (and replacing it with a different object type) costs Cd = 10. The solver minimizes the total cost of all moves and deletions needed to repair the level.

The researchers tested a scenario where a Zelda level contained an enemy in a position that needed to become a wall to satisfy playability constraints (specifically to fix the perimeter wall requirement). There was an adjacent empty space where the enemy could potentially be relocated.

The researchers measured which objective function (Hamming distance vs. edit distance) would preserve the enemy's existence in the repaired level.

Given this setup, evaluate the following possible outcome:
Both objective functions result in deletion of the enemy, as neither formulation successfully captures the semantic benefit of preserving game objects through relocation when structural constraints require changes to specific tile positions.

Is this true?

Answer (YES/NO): NO